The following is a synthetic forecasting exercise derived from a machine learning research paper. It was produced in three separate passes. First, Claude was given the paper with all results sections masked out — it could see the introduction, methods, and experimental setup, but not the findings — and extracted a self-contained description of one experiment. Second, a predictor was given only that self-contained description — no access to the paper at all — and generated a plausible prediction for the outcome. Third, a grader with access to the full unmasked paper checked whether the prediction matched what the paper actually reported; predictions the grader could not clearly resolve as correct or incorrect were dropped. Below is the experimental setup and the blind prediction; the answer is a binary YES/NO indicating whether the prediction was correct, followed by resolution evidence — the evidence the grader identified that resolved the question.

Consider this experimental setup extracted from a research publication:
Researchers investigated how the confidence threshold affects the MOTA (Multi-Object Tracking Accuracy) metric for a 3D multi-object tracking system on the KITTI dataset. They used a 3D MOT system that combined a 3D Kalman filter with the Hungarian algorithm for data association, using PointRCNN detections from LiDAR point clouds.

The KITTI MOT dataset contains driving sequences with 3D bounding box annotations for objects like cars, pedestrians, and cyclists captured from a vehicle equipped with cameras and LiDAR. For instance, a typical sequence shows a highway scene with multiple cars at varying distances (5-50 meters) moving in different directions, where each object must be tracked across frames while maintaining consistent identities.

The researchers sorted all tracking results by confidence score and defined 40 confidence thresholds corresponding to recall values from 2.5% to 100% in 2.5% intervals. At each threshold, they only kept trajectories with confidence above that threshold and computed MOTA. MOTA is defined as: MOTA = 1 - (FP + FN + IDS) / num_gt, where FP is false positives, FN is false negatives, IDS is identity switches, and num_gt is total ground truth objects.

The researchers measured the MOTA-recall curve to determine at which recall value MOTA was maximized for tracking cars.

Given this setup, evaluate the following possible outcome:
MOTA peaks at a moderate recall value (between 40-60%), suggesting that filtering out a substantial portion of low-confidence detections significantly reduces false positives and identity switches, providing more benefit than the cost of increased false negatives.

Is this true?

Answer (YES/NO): NO